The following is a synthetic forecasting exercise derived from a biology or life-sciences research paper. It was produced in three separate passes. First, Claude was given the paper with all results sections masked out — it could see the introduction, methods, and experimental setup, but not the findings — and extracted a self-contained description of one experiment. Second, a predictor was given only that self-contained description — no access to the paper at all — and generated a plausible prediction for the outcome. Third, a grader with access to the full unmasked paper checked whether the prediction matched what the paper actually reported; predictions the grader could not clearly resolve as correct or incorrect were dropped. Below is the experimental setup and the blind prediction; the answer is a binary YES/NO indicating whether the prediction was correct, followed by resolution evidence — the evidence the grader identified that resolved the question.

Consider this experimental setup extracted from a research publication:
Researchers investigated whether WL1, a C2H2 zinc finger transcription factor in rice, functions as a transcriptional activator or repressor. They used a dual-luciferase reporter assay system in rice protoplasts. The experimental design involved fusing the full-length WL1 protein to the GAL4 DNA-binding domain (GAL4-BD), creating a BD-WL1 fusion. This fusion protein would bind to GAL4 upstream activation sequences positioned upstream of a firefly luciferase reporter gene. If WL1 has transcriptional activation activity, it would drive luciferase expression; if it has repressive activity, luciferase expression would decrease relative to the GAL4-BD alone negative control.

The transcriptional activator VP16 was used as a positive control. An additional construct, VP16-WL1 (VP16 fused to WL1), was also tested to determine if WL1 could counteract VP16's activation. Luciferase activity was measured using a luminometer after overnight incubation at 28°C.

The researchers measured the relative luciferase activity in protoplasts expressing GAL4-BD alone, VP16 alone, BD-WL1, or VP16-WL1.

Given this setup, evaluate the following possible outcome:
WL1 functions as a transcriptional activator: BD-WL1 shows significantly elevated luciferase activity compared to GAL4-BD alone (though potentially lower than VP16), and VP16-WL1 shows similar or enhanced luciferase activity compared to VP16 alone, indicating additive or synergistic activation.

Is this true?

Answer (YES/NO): NO